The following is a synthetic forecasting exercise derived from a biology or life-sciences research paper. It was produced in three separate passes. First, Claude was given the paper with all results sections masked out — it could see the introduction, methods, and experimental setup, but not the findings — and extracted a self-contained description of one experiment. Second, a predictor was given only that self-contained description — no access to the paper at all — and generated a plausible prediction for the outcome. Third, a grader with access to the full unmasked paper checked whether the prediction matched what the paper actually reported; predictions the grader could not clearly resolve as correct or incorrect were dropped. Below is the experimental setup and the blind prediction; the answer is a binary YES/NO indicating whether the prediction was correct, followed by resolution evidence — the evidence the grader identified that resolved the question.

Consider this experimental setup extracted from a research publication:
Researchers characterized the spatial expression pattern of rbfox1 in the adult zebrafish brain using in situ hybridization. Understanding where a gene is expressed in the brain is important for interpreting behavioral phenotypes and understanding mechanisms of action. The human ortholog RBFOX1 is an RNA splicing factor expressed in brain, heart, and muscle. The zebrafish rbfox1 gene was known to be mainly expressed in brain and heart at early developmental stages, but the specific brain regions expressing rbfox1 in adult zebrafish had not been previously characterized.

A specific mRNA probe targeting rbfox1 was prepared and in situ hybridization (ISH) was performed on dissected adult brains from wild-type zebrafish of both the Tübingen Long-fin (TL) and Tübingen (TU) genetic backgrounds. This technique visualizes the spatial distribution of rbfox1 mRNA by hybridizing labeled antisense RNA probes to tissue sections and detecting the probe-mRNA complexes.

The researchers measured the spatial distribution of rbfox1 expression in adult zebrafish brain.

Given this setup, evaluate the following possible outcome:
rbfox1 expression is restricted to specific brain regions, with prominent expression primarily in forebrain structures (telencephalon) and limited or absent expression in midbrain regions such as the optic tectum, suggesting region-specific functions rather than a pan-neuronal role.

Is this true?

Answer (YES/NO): NO